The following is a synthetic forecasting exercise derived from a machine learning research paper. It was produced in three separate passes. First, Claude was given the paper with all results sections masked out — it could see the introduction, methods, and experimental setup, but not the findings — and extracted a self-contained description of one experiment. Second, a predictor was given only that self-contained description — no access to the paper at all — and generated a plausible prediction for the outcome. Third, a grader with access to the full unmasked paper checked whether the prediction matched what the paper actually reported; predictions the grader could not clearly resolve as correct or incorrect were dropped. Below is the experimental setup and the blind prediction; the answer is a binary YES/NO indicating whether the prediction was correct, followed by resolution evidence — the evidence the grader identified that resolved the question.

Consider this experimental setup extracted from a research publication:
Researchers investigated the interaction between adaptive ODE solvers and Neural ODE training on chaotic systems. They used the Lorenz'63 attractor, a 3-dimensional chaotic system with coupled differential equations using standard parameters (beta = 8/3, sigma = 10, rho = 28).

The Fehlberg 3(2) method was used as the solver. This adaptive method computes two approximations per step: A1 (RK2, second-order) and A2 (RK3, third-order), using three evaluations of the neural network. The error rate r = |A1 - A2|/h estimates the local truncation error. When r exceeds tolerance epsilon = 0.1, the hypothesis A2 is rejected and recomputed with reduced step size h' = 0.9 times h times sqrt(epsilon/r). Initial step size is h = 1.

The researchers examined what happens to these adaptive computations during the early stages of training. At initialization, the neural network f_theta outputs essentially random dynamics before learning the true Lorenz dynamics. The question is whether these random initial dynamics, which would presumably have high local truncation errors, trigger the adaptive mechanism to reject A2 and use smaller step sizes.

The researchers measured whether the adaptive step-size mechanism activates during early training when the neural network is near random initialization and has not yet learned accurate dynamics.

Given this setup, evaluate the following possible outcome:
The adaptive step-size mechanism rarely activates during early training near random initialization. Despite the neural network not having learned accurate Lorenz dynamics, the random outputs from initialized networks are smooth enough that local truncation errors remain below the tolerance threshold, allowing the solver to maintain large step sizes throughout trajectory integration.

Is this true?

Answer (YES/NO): YES